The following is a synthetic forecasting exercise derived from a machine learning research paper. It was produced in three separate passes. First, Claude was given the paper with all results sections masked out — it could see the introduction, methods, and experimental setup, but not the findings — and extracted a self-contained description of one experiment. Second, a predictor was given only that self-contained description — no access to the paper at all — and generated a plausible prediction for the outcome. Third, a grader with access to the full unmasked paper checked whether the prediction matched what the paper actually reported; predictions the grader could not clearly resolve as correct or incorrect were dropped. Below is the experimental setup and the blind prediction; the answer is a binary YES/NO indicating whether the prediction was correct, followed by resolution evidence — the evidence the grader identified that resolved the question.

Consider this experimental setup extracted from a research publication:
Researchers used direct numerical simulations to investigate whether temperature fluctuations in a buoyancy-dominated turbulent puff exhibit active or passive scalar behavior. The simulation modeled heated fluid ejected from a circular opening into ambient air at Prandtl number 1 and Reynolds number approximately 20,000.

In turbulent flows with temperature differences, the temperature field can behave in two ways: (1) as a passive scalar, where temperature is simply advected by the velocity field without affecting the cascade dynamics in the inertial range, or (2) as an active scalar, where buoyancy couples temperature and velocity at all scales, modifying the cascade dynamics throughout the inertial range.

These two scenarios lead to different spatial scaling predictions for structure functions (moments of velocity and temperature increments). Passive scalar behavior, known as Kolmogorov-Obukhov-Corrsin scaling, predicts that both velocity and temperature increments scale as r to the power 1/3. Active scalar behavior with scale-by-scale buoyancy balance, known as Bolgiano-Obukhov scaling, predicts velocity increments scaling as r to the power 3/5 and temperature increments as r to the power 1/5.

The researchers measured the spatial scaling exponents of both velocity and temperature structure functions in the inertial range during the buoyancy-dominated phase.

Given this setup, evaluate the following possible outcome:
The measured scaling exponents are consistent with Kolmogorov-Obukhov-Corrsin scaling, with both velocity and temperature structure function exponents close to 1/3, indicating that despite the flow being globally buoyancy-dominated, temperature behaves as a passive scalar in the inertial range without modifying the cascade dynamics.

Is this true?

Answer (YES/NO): YES